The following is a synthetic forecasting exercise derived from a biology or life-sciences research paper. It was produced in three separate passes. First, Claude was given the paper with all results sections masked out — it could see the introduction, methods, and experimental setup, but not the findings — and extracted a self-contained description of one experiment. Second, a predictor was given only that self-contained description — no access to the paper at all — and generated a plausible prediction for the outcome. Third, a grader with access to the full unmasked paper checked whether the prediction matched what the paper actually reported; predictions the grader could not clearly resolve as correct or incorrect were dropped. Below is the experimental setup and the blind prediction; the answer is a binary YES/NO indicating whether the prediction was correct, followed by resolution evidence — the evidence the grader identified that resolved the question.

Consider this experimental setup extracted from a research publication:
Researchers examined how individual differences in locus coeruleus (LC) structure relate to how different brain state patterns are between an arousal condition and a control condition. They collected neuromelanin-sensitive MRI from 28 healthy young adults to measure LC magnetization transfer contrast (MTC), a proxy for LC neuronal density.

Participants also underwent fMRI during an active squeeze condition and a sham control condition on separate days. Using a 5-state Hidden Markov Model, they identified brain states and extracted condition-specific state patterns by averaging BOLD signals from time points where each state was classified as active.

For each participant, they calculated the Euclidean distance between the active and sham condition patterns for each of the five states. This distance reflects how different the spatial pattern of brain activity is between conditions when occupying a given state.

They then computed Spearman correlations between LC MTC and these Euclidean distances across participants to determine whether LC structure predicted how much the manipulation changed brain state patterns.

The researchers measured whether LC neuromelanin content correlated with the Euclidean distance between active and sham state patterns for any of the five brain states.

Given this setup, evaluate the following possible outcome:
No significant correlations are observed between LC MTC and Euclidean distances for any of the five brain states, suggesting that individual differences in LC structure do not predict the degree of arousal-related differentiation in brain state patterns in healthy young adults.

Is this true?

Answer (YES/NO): NO